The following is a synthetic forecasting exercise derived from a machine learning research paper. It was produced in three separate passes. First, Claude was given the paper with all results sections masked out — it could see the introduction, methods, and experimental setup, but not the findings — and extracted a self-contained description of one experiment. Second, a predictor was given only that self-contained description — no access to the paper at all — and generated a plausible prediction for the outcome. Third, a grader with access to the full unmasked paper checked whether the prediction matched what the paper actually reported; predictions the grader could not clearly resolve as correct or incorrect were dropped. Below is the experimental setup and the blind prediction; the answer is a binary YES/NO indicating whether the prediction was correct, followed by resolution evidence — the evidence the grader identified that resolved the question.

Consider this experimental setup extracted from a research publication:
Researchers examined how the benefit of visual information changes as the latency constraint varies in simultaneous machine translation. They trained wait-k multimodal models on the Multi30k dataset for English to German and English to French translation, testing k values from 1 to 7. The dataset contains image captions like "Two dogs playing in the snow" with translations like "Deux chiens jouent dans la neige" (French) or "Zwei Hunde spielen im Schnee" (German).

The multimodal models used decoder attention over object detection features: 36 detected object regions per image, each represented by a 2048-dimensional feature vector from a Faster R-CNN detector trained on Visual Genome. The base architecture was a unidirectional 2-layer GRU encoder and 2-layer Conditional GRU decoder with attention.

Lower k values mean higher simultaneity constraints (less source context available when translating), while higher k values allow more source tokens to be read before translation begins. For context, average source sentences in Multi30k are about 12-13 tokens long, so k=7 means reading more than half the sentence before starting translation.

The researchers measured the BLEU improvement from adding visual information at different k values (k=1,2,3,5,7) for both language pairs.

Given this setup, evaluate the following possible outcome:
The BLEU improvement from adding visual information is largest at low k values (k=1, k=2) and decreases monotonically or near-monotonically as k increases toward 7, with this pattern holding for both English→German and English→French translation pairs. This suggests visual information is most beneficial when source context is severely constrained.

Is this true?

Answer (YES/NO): YES